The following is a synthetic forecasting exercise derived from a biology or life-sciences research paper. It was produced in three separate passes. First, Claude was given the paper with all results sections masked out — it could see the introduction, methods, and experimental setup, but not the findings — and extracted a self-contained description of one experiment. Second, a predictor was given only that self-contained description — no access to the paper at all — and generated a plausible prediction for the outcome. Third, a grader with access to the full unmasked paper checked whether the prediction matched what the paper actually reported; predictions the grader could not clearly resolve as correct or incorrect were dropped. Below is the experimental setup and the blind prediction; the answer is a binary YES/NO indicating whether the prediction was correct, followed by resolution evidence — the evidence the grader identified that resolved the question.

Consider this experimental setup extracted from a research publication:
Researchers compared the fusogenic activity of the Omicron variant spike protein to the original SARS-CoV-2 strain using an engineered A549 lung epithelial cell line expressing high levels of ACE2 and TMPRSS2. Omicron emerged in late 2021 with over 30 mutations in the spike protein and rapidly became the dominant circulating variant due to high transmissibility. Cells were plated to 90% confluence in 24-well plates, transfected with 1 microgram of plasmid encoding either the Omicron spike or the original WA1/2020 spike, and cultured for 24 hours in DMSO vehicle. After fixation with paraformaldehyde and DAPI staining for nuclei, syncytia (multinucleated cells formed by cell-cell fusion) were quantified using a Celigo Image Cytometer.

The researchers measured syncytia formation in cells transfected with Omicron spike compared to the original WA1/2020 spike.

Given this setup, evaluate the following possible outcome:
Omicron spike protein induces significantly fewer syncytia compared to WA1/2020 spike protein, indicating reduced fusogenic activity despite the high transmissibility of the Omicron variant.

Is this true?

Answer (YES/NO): YES